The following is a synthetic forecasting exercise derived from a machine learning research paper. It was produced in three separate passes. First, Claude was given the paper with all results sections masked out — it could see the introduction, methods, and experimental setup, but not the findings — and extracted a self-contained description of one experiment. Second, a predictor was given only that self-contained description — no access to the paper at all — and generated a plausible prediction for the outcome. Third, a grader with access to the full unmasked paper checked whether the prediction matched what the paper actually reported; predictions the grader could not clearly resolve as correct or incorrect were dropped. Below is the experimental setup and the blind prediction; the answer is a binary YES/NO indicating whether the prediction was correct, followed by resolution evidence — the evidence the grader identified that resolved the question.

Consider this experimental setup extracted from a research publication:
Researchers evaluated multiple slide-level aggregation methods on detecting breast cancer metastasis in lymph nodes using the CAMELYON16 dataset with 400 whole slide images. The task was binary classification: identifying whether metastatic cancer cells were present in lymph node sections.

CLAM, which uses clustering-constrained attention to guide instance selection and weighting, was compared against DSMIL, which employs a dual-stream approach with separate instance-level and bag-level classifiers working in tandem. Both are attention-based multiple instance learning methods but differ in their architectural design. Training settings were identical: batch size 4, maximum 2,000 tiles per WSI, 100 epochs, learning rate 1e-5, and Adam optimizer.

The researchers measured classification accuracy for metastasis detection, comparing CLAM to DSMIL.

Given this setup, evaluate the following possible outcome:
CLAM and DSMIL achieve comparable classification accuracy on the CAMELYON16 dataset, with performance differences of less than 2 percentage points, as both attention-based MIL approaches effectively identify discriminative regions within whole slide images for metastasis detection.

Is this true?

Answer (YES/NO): NO